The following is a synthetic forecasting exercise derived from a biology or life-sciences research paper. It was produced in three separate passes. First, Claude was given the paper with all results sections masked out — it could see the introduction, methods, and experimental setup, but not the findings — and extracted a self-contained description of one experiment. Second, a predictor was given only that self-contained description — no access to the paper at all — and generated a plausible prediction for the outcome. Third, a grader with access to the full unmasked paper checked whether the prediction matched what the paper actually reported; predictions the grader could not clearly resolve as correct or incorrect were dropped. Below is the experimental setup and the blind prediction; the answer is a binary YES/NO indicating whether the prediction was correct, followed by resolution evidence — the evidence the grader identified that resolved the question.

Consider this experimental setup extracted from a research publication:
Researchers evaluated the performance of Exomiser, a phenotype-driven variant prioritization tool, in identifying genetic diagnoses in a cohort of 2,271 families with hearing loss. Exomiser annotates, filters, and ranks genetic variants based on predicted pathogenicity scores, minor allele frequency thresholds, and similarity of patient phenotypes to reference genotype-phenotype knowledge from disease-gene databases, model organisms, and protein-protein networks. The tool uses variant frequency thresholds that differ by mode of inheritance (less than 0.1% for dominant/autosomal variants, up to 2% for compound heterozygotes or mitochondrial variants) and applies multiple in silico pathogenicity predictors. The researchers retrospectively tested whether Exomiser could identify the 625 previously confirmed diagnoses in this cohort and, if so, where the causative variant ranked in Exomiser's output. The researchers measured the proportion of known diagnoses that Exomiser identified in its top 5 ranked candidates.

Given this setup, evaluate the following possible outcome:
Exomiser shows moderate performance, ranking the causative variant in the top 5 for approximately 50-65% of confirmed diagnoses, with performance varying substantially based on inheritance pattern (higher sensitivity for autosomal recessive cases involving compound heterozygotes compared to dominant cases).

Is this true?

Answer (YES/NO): NO